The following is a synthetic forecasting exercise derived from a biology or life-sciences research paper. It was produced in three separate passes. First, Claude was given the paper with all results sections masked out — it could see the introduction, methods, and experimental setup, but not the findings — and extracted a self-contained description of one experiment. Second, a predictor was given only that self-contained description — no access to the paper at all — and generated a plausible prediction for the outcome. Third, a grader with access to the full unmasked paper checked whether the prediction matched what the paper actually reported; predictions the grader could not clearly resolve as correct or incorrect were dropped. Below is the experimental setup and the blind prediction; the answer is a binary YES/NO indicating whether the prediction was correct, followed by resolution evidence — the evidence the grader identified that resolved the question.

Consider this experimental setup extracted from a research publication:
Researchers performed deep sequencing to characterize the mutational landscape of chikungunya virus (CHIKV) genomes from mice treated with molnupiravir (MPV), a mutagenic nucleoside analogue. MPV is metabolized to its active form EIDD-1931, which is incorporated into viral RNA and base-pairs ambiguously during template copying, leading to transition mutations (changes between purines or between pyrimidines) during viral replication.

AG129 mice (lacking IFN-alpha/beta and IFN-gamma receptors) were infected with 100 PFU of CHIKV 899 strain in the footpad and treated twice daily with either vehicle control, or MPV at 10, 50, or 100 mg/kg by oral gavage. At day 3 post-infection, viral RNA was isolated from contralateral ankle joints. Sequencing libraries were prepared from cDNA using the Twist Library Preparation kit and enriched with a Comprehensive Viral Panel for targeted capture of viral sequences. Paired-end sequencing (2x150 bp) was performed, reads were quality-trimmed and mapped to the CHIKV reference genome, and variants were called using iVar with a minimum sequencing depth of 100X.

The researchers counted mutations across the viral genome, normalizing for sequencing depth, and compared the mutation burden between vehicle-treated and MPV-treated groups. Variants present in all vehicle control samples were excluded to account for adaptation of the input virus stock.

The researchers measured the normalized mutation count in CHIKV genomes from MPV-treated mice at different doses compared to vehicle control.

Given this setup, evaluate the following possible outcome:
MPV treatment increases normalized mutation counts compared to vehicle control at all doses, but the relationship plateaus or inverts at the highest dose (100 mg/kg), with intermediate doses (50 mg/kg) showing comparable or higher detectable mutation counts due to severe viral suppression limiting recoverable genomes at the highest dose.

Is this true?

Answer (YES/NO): NO